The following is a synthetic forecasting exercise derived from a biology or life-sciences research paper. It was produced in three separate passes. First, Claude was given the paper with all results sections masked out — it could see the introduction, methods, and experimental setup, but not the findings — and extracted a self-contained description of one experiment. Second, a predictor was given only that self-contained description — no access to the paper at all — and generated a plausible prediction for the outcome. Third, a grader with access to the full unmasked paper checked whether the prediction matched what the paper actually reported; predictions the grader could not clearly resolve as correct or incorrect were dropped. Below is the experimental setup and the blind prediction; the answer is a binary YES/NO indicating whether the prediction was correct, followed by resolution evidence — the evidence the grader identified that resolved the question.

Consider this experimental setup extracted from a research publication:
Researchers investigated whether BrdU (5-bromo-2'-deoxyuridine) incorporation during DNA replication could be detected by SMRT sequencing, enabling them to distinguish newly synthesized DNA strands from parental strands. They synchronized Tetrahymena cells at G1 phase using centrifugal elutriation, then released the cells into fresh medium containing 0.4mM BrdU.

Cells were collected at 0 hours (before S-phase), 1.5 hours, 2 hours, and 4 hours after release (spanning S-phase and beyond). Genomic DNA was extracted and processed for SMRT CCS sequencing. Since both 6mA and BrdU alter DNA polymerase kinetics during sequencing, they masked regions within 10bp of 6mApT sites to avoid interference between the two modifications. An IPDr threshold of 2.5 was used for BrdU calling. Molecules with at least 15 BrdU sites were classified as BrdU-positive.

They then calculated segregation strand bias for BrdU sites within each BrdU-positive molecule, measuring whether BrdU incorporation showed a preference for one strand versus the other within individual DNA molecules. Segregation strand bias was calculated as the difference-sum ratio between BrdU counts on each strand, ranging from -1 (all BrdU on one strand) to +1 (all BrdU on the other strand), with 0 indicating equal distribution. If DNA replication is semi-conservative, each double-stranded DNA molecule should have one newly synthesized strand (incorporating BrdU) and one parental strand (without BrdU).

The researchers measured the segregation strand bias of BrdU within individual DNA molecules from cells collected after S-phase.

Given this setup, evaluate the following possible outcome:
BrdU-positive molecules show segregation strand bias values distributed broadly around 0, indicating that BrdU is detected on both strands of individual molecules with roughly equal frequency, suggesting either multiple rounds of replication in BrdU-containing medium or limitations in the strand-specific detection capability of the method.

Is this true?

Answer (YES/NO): NO